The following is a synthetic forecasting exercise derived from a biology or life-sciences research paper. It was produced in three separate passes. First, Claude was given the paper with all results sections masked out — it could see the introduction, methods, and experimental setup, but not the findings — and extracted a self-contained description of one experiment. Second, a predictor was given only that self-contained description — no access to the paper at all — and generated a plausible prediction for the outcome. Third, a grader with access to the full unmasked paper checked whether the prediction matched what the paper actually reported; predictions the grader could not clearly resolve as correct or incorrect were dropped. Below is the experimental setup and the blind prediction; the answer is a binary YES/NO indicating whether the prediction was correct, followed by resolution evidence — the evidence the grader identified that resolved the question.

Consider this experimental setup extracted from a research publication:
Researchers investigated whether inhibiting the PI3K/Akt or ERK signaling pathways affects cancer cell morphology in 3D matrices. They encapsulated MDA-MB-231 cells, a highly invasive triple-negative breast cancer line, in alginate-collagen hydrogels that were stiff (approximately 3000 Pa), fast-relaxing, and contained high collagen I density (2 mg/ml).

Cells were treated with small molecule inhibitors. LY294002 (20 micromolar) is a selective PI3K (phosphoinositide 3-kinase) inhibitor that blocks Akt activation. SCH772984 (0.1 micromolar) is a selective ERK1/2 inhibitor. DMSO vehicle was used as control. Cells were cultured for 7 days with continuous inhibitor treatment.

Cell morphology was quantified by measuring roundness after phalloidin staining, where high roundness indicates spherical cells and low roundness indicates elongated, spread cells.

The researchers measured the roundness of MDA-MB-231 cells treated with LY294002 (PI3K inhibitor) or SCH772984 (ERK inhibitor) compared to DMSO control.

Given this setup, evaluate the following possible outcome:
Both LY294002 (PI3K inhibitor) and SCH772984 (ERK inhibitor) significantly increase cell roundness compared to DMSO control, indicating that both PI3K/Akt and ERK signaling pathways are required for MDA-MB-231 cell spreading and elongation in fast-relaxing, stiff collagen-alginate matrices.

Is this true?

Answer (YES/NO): YES